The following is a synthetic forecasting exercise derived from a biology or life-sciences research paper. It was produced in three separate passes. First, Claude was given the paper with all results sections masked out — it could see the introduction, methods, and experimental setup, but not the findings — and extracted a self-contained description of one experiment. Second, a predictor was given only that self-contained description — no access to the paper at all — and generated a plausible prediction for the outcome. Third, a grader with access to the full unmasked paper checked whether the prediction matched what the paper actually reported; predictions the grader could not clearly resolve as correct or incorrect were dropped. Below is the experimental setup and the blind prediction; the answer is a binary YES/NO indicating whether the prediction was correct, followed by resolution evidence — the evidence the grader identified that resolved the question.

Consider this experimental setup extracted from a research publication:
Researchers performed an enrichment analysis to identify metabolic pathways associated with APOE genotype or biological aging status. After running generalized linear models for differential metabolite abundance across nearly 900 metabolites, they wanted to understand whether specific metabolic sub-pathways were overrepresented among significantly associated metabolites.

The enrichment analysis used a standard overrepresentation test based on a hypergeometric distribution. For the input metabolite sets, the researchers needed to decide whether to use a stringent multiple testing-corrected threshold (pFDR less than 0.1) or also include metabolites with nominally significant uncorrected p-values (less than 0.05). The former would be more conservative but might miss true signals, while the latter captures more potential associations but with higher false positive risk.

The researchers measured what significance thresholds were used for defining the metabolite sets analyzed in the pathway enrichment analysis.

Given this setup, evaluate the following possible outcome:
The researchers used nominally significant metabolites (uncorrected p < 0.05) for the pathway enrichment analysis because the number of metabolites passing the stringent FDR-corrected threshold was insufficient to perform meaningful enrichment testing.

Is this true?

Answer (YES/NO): NO